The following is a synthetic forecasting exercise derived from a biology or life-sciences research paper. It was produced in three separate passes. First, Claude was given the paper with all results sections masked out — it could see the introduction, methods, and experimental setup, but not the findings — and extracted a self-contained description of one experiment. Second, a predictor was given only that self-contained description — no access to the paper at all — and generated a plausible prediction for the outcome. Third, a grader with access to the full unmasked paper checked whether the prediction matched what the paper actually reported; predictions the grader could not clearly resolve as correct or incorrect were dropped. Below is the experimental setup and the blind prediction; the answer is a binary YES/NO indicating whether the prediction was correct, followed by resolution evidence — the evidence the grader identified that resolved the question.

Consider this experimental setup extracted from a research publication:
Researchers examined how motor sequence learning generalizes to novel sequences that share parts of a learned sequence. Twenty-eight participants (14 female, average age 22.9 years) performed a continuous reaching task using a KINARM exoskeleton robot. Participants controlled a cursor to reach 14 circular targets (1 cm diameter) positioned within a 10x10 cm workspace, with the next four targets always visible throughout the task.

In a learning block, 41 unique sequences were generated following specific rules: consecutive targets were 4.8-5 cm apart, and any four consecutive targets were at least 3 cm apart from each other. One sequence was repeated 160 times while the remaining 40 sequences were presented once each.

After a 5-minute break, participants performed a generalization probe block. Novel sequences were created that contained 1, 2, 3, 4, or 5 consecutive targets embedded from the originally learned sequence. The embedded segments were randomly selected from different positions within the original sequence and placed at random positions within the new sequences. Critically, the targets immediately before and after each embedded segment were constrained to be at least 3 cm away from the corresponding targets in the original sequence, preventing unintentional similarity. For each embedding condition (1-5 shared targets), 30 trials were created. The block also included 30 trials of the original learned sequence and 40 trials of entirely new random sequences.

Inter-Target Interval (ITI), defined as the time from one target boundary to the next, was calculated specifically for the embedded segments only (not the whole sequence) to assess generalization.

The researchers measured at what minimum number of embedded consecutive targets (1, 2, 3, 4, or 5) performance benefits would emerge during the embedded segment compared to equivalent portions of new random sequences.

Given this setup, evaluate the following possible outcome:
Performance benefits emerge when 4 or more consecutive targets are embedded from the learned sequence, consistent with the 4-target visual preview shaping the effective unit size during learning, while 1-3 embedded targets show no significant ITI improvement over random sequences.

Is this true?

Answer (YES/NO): YES